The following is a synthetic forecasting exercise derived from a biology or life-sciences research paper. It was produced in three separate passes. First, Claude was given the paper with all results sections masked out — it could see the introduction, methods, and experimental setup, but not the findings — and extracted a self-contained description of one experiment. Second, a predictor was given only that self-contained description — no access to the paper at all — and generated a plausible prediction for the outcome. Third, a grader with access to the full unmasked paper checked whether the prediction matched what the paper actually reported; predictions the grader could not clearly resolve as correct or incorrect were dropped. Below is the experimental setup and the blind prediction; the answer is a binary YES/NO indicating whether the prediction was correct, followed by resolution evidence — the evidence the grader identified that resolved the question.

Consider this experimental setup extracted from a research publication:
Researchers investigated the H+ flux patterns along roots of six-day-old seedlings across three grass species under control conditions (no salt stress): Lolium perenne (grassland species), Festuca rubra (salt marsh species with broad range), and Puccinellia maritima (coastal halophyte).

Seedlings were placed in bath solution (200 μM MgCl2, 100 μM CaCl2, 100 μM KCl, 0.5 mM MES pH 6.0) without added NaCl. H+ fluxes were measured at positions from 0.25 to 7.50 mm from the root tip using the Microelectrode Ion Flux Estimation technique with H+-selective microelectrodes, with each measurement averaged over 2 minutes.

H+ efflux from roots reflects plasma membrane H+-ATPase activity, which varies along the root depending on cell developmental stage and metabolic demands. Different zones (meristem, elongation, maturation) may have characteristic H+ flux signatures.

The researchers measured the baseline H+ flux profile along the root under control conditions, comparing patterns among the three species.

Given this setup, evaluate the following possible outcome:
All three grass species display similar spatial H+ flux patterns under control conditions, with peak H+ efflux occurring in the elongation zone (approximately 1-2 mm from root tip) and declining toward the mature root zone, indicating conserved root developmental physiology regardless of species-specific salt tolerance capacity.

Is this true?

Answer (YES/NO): NO